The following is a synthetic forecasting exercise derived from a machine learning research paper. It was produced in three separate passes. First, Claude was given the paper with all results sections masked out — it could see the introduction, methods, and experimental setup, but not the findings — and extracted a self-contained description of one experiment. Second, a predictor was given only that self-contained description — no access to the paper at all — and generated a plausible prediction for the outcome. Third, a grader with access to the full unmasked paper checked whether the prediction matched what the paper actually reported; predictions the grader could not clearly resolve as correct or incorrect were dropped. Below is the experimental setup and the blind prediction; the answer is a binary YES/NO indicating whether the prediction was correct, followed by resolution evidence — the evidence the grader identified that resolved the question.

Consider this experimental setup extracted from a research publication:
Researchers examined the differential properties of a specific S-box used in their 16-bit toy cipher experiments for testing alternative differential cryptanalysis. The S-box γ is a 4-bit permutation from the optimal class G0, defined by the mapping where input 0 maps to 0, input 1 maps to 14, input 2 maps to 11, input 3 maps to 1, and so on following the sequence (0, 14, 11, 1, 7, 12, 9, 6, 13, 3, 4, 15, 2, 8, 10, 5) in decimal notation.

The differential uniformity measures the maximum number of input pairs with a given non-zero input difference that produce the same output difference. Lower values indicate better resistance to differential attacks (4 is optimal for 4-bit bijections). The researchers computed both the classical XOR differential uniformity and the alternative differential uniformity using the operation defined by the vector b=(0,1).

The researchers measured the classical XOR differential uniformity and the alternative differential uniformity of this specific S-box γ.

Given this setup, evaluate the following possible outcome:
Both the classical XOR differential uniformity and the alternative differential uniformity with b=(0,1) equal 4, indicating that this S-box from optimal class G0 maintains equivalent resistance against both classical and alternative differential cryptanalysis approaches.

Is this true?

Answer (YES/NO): NO